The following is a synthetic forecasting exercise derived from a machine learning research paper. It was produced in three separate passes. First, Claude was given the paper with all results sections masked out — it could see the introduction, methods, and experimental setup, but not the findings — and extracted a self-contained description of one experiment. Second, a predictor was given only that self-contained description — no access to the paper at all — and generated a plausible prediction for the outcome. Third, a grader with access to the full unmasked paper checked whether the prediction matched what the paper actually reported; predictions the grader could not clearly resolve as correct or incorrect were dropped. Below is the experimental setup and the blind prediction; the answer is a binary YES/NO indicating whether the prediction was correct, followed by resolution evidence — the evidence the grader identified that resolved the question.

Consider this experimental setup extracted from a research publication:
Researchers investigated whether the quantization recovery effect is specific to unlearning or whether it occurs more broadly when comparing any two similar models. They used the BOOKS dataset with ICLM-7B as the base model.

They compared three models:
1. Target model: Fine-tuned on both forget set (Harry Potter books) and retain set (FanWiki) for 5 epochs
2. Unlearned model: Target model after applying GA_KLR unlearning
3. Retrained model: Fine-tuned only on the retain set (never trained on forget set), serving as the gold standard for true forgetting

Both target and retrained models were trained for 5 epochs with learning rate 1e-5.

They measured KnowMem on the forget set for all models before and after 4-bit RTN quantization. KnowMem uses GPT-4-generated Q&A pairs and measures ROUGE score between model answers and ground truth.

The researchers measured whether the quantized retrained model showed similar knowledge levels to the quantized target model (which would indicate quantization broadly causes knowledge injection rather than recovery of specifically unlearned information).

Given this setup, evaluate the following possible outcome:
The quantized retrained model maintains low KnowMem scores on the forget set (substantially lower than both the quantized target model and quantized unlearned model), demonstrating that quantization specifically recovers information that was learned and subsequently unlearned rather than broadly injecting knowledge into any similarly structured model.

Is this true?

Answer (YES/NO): YES